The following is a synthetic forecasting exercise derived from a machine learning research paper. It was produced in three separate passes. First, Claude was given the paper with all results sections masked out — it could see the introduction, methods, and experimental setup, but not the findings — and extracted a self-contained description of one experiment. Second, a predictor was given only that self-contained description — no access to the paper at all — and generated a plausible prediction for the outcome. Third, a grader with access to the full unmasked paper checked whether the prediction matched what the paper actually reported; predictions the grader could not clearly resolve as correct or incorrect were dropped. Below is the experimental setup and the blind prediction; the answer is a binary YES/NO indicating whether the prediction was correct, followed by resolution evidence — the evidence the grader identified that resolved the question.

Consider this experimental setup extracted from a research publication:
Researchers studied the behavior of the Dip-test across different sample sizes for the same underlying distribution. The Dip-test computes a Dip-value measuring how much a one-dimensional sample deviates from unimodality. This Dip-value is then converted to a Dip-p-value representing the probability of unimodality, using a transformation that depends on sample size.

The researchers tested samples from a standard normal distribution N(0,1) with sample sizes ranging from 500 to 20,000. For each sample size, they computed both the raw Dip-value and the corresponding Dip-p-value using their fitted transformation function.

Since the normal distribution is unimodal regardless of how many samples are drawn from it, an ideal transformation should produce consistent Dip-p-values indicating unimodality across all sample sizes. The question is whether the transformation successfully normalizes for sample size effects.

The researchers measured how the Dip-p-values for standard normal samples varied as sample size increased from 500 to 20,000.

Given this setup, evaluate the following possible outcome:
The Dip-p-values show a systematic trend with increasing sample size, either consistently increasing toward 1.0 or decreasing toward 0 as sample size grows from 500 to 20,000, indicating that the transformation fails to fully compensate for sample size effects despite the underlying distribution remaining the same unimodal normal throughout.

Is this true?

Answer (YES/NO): NO